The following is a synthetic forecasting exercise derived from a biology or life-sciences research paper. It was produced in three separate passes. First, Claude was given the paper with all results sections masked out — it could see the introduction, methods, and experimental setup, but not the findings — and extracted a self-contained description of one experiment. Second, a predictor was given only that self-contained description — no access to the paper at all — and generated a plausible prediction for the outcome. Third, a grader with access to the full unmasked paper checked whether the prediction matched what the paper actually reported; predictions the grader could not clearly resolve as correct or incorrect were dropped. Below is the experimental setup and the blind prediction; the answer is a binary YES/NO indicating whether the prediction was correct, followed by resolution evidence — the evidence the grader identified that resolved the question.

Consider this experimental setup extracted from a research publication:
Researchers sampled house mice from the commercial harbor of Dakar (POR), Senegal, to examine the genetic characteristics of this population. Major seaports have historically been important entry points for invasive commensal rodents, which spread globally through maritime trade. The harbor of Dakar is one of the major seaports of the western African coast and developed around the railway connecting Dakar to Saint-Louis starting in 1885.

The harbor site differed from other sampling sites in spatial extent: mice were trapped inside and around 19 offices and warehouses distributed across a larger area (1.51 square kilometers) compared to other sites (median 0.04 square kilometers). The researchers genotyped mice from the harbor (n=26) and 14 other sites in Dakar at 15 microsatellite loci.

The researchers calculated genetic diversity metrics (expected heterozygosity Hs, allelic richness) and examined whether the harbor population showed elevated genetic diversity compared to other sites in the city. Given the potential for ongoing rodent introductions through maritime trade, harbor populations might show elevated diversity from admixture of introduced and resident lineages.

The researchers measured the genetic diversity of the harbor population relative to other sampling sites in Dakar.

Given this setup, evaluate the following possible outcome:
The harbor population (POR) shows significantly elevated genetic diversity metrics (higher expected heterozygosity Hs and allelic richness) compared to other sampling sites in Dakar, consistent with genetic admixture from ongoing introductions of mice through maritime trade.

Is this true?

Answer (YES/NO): NO